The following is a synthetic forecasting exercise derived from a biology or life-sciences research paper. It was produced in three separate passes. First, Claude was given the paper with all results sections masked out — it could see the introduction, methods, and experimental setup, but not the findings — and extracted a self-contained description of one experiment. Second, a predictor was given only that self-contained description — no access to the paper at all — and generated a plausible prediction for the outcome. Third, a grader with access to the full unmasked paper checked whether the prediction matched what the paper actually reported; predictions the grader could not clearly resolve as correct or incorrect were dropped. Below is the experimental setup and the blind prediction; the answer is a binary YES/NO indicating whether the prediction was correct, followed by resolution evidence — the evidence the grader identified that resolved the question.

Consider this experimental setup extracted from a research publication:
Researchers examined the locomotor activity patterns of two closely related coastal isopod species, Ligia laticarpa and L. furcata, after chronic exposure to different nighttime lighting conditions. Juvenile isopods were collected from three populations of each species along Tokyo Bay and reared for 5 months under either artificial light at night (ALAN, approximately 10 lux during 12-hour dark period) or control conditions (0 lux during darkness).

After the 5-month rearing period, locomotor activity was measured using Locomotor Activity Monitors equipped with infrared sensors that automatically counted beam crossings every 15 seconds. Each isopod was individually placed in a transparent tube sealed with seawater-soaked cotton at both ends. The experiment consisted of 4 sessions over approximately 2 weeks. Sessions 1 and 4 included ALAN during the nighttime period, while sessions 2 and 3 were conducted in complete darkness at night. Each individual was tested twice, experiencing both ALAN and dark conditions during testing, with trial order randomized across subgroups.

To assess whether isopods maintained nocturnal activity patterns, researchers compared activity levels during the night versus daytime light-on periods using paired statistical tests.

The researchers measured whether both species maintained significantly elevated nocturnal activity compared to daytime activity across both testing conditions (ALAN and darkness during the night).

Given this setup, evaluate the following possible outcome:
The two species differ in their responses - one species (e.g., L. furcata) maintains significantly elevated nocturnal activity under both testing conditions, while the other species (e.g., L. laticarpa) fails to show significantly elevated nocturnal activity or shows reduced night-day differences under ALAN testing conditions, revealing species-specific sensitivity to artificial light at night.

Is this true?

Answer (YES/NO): NO